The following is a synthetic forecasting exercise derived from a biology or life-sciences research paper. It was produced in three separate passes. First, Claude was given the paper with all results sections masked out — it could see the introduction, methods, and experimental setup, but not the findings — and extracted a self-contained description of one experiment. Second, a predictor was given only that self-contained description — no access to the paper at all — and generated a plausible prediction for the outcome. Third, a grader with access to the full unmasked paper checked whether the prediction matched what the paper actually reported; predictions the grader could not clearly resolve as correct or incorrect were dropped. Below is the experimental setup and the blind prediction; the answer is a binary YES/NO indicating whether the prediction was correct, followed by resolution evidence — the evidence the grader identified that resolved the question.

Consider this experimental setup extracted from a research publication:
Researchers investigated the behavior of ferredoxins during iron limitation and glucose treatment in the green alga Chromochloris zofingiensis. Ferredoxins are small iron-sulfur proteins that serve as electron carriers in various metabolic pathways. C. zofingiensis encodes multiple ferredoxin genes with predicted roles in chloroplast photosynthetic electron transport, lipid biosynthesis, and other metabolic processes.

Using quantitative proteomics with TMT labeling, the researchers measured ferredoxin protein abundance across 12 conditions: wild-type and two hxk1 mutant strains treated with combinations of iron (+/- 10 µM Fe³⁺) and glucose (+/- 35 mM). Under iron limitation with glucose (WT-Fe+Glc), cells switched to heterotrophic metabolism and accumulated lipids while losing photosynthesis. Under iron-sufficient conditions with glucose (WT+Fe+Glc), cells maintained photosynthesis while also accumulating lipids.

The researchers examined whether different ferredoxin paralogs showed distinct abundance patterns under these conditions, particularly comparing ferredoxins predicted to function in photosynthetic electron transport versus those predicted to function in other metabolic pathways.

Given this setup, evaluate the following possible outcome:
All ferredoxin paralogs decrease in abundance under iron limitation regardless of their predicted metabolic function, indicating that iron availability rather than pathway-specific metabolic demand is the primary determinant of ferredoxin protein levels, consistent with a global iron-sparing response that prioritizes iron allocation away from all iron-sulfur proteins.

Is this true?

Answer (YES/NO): NO